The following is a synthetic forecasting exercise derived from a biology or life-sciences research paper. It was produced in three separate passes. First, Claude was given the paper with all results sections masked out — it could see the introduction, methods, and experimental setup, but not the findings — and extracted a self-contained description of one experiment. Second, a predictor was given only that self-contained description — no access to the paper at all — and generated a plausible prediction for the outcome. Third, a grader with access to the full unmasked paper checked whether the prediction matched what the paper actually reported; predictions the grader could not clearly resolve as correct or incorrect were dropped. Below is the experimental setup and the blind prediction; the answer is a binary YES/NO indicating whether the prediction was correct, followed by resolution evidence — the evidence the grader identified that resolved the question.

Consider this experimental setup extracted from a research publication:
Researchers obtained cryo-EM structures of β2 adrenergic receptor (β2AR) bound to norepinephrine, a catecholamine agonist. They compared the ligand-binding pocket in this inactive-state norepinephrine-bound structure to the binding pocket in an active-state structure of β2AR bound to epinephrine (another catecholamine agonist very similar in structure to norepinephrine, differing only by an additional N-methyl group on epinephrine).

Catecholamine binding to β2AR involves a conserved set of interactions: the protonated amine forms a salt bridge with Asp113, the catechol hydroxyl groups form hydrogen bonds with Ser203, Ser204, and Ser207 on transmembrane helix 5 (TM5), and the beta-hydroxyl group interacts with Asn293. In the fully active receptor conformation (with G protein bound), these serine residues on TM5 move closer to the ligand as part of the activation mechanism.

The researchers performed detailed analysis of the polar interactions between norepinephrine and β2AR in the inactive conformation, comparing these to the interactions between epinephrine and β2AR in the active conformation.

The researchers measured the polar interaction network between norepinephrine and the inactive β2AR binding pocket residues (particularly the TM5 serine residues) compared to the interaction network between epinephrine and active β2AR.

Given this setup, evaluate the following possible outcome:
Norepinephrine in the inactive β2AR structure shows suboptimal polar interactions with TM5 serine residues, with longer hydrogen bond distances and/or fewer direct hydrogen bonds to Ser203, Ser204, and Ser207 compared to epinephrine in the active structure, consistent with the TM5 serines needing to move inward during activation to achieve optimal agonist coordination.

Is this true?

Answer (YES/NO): YES